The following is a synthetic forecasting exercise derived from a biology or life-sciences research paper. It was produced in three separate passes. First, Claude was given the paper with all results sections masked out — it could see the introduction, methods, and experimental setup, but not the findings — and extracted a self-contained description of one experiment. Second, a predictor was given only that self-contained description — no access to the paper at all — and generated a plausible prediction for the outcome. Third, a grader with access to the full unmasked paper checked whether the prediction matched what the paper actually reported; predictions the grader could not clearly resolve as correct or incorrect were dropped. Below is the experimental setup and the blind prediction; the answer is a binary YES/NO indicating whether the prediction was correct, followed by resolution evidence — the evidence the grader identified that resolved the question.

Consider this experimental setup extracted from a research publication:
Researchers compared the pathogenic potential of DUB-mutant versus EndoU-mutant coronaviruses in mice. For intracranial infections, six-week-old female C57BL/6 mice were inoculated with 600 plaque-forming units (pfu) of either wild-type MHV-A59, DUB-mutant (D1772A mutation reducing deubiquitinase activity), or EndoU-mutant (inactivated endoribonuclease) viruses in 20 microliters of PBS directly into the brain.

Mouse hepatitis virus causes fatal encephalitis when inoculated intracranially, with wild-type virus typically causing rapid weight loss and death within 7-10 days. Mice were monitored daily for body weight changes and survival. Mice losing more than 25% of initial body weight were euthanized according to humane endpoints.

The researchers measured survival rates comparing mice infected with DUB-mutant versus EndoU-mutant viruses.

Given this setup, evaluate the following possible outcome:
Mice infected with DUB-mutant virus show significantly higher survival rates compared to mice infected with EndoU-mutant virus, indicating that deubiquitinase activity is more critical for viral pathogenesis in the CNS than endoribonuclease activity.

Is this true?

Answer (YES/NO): NO